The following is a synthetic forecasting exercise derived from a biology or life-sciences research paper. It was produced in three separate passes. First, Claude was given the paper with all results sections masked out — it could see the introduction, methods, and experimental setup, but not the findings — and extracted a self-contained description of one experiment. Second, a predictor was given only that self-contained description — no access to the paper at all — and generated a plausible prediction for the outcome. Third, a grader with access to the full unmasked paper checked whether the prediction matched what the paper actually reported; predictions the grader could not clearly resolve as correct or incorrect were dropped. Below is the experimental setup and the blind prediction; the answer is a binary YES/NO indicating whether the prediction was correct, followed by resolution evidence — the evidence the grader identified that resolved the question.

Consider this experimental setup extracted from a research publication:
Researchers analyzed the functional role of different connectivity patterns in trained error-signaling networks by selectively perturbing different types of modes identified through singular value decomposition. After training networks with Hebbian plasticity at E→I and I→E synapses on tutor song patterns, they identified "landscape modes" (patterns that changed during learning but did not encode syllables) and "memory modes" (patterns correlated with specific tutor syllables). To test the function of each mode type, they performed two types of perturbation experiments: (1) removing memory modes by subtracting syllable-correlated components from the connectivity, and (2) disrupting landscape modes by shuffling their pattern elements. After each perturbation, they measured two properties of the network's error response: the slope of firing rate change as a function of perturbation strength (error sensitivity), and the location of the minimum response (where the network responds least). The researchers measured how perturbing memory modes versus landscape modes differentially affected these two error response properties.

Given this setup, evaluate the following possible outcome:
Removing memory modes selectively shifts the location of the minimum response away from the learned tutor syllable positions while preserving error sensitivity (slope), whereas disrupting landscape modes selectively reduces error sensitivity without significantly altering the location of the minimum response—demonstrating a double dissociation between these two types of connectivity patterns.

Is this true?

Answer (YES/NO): YES